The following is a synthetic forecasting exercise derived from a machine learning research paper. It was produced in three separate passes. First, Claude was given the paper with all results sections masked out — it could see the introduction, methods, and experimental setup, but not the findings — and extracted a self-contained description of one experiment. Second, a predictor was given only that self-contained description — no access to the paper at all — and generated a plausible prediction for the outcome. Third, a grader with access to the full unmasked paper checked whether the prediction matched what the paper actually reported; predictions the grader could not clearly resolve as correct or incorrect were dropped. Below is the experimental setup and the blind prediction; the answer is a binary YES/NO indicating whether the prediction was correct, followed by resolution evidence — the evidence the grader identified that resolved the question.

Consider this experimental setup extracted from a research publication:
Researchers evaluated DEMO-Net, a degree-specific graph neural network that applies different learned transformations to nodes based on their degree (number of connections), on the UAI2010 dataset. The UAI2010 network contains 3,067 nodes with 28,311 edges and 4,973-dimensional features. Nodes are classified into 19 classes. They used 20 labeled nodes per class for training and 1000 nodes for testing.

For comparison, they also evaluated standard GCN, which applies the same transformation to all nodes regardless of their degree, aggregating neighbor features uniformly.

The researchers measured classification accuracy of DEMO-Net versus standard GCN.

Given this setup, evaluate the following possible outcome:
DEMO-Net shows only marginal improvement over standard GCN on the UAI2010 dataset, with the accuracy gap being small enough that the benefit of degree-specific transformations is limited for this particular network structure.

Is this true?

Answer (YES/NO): NO